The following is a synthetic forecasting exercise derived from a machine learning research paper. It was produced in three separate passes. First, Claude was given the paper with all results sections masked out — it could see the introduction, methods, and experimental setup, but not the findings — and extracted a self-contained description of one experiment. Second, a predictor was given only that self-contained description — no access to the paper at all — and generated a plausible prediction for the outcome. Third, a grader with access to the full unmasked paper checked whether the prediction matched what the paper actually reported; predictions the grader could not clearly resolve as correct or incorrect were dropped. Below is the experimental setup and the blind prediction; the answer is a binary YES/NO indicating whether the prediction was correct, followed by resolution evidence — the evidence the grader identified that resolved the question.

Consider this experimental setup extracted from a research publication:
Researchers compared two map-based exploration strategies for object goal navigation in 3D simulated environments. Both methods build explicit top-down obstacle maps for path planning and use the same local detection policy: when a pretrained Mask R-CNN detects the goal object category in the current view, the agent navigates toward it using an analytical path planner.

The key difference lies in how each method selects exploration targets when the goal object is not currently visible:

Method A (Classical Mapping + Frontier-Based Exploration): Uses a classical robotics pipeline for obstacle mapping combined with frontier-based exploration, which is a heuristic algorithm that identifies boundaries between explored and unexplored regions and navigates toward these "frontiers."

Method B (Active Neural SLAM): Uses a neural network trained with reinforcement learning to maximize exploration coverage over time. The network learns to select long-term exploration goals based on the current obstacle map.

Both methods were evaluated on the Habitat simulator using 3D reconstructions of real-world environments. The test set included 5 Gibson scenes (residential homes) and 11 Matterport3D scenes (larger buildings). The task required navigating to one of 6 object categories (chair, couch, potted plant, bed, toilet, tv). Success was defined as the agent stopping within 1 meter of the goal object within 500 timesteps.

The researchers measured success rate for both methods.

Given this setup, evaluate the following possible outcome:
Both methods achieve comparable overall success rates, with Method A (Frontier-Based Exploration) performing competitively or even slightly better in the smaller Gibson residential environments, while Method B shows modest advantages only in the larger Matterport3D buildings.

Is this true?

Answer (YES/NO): NO